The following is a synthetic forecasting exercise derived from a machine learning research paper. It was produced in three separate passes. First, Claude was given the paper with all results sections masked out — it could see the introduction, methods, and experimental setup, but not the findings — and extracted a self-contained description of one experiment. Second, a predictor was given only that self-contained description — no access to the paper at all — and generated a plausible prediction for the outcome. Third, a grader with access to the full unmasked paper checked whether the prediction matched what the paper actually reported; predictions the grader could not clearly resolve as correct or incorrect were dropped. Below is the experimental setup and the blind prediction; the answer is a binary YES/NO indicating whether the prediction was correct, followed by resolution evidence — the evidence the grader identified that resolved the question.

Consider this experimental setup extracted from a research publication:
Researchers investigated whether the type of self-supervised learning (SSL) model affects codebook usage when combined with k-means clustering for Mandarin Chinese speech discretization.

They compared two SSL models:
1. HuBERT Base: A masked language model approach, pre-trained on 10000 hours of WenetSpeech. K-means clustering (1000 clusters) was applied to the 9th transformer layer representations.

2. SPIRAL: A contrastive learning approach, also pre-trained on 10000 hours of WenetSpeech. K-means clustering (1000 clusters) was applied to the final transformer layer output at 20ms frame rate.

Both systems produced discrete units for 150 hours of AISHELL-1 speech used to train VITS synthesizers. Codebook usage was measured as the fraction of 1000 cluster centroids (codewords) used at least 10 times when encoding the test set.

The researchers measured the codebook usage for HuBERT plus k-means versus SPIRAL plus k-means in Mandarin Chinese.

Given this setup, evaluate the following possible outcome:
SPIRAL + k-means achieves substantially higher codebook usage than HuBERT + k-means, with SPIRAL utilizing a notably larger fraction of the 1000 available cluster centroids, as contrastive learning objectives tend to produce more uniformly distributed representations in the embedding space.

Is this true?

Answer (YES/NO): NO